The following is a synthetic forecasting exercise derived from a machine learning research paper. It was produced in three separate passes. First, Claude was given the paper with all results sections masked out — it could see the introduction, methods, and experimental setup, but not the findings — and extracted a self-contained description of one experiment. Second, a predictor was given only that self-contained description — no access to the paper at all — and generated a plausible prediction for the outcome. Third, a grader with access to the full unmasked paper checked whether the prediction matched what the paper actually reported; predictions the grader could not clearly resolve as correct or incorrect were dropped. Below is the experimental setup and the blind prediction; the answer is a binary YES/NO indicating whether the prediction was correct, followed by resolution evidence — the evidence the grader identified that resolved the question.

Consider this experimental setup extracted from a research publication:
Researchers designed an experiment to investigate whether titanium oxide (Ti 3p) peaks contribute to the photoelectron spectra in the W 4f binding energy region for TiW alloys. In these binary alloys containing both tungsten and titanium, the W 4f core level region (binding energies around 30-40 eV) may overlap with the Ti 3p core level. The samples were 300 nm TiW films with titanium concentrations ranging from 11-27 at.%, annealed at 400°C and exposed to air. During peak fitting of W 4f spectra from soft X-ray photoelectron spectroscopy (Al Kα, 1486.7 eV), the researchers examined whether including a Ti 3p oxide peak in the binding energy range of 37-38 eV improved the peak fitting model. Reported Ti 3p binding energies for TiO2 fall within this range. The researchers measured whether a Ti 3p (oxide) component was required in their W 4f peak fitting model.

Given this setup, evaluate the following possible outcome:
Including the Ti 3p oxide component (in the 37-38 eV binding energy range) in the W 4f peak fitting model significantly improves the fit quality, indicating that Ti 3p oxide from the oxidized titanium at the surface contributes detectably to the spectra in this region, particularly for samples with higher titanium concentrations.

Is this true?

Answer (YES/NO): NO